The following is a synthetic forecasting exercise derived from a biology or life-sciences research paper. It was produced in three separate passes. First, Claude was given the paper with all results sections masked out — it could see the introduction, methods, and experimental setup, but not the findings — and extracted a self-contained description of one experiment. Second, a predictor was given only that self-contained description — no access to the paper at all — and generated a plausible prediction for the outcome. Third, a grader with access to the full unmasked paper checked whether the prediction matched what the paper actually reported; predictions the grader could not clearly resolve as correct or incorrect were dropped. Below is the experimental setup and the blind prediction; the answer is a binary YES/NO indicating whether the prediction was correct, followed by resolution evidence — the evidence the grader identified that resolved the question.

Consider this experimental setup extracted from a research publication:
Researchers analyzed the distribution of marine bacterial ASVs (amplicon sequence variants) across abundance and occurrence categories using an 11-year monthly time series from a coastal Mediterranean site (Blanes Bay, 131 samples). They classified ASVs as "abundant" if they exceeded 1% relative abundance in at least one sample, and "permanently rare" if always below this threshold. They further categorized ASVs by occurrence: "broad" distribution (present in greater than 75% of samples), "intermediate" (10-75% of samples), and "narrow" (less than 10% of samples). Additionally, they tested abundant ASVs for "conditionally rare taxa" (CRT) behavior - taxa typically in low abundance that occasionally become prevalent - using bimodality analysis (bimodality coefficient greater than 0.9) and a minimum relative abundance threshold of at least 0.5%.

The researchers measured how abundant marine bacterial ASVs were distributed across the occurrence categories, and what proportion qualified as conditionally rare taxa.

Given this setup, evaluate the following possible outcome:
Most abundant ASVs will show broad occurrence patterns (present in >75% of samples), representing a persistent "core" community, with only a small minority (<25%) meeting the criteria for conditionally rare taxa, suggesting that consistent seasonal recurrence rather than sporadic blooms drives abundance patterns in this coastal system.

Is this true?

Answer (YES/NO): NO